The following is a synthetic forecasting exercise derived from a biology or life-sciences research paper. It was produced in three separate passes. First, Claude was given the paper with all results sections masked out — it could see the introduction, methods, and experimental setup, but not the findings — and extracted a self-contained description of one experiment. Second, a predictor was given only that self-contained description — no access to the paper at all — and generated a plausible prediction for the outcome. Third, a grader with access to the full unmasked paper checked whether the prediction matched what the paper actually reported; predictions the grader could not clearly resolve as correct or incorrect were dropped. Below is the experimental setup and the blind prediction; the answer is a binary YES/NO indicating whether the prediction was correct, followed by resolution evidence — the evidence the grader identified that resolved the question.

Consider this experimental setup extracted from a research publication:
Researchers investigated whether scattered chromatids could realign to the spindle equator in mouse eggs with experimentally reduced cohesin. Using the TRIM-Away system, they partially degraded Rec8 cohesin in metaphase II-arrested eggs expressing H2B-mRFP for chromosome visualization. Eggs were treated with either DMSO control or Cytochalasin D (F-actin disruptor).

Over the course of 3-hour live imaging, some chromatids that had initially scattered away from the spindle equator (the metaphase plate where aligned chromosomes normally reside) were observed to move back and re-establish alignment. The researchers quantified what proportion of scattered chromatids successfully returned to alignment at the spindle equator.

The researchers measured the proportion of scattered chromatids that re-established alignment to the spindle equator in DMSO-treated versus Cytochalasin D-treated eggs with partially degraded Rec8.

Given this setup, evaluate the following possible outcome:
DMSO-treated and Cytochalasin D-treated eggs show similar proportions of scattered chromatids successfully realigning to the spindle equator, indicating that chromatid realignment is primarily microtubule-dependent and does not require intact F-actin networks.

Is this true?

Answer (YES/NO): NO